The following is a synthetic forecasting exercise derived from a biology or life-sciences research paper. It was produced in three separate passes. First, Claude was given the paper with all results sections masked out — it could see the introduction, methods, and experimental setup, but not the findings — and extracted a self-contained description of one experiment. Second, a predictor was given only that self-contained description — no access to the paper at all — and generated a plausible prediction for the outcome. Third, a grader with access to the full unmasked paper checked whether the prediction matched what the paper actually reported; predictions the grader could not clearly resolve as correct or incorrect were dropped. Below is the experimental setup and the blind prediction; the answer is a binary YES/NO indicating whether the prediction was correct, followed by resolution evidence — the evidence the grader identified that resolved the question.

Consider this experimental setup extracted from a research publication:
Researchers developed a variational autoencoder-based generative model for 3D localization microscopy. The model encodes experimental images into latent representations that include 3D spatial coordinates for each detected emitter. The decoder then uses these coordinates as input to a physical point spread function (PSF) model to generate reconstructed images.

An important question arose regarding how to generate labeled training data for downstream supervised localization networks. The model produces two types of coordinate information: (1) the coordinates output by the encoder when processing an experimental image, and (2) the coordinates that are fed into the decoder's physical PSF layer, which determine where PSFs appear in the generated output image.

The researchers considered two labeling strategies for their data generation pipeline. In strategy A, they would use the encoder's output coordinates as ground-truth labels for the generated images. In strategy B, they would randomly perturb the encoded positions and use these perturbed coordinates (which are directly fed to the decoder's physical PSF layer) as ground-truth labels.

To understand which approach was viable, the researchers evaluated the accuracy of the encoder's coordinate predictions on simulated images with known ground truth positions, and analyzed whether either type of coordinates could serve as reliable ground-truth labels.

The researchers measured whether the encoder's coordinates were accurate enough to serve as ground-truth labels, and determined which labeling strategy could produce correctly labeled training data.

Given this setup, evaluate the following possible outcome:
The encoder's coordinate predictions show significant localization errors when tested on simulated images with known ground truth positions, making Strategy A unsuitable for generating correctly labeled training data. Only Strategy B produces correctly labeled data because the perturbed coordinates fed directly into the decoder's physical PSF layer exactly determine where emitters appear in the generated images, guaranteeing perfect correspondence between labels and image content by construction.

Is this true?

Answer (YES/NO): YES